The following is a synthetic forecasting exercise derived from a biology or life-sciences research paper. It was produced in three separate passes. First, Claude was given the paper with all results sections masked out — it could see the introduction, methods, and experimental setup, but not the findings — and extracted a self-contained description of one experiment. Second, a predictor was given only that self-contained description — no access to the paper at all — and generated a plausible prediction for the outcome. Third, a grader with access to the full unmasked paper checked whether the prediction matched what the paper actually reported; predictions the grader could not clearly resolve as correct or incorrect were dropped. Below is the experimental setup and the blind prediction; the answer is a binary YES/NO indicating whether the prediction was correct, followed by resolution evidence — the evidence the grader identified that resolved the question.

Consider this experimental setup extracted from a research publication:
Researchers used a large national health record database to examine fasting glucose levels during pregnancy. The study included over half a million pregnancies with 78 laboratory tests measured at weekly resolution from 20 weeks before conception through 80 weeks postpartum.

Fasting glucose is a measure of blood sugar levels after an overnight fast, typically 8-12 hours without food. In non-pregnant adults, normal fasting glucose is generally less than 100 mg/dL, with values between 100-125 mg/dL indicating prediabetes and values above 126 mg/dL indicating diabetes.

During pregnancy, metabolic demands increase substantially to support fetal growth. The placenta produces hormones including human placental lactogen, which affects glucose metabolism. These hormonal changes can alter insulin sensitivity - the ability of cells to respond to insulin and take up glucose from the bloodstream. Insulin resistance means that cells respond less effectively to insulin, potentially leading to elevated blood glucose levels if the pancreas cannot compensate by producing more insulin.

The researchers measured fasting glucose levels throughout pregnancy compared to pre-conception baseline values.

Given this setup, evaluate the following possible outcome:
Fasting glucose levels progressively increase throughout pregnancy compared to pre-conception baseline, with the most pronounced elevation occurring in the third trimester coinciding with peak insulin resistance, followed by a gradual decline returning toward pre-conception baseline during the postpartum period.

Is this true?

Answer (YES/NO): NO